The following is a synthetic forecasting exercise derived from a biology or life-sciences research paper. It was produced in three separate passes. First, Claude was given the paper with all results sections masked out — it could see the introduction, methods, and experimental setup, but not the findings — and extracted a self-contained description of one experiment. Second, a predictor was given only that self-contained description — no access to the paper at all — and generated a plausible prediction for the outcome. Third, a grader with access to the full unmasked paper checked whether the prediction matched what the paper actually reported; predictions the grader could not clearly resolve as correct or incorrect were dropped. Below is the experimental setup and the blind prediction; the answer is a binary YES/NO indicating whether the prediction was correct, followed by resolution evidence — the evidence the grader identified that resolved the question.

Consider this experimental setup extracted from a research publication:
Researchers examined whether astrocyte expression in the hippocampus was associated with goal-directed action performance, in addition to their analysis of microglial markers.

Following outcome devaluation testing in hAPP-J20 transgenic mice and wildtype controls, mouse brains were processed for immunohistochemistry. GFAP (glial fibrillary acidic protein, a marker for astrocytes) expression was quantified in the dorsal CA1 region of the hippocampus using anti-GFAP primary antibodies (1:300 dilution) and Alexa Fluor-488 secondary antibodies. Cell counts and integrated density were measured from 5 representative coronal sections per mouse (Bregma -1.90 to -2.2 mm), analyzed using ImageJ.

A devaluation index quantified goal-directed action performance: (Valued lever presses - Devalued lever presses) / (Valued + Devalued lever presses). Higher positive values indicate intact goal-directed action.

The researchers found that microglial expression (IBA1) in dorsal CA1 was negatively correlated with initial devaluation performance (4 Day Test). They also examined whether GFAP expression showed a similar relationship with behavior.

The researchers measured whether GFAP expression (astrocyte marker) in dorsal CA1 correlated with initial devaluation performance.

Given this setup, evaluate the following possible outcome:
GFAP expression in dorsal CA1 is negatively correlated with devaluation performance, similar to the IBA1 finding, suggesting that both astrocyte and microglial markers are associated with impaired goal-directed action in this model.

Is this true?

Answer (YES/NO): NO